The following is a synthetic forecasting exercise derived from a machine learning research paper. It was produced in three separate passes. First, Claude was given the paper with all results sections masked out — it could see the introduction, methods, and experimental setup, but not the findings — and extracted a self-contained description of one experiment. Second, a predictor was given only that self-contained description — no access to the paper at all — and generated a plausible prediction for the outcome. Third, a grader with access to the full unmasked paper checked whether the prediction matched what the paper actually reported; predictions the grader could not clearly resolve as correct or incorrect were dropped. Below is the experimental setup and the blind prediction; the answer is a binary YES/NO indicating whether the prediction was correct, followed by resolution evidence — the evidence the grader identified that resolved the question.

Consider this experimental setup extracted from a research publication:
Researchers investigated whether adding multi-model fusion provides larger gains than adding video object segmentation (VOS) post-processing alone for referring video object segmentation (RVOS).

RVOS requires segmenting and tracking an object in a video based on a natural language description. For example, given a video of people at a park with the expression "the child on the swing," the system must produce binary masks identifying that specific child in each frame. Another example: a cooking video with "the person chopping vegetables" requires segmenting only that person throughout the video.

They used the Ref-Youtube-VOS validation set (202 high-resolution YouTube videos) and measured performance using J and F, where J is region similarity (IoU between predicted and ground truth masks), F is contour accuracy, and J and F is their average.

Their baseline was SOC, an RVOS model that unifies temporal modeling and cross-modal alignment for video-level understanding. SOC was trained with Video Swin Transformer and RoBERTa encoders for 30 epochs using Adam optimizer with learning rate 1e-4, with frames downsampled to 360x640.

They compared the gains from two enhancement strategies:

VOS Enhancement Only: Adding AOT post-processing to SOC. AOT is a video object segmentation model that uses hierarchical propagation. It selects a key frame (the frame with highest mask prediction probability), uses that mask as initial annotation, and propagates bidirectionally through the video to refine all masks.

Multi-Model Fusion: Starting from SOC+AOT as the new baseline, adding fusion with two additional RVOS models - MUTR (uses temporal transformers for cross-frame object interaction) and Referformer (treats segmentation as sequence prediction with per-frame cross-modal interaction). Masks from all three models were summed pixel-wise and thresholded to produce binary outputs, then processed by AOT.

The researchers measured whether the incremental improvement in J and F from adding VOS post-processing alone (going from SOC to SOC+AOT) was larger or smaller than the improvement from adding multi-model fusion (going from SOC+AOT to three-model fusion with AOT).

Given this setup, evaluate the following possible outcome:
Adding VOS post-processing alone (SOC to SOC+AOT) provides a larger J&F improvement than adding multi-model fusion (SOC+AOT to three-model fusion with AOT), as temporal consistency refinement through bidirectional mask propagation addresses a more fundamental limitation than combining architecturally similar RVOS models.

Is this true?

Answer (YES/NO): NO